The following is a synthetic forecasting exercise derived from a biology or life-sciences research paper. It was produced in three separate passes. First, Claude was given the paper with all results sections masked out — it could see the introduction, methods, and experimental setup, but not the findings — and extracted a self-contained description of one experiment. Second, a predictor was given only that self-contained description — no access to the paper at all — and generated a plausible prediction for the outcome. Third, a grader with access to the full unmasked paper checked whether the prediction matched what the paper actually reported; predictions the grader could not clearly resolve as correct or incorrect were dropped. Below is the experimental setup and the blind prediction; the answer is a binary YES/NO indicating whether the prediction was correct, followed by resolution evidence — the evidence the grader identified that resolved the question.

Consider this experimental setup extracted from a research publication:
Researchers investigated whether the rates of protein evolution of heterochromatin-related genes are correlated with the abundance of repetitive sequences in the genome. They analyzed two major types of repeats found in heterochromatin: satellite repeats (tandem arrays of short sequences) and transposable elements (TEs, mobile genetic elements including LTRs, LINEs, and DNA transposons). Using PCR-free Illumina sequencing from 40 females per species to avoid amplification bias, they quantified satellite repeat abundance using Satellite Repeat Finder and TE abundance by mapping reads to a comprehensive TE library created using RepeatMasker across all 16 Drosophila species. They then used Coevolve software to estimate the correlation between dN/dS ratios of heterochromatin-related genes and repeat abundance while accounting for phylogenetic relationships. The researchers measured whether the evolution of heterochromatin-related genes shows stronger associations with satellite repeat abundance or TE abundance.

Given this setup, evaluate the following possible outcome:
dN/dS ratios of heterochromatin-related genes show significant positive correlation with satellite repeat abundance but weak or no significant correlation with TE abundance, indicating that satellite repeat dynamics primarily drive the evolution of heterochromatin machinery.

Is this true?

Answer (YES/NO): NO